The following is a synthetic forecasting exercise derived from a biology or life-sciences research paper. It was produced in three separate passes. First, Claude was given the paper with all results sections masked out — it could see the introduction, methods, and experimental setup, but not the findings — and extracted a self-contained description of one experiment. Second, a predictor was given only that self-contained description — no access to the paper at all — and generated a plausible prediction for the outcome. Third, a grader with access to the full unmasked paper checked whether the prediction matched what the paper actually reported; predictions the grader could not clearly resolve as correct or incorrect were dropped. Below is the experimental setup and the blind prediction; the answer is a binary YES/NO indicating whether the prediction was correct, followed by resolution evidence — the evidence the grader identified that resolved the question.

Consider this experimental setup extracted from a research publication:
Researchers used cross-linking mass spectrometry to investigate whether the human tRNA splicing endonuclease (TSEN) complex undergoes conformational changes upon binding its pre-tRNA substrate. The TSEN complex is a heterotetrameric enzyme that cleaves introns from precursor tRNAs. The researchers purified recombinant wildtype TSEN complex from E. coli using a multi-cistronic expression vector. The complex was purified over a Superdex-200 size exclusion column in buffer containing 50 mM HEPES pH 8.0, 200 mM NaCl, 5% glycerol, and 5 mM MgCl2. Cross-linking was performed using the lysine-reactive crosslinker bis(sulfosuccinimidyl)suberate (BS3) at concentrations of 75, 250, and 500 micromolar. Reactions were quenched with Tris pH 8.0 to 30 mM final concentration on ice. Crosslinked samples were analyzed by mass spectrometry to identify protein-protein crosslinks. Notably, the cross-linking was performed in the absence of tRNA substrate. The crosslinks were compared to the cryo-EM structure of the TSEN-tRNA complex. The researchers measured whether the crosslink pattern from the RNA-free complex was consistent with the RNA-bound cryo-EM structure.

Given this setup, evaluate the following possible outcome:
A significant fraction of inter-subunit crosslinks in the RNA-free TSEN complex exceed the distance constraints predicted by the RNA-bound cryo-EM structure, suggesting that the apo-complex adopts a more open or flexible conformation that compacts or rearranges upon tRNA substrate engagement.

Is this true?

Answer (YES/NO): NO